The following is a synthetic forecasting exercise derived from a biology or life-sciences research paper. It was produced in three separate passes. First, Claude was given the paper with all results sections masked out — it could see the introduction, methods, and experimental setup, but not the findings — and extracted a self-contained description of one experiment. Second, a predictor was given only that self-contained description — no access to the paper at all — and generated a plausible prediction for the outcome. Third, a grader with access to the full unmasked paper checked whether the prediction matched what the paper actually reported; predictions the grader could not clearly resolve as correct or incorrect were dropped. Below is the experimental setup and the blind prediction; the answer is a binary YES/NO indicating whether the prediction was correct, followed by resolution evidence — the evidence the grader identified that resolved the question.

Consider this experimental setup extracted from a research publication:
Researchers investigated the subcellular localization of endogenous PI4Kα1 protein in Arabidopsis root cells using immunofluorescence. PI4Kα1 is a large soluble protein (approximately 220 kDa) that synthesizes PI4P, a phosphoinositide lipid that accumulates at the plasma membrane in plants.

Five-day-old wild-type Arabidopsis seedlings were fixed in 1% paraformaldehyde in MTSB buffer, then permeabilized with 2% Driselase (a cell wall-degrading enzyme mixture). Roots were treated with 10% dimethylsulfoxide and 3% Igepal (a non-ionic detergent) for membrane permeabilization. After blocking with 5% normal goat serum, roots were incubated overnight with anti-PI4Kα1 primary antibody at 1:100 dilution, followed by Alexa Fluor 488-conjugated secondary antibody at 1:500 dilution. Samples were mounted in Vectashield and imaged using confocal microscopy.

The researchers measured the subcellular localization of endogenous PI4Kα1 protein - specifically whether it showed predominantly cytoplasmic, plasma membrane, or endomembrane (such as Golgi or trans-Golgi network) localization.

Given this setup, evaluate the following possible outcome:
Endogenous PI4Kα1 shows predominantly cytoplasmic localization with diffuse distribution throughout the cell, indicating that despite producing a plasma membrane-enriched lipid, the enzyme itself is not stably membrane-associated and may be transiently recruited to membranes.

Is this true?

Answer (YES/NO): NO